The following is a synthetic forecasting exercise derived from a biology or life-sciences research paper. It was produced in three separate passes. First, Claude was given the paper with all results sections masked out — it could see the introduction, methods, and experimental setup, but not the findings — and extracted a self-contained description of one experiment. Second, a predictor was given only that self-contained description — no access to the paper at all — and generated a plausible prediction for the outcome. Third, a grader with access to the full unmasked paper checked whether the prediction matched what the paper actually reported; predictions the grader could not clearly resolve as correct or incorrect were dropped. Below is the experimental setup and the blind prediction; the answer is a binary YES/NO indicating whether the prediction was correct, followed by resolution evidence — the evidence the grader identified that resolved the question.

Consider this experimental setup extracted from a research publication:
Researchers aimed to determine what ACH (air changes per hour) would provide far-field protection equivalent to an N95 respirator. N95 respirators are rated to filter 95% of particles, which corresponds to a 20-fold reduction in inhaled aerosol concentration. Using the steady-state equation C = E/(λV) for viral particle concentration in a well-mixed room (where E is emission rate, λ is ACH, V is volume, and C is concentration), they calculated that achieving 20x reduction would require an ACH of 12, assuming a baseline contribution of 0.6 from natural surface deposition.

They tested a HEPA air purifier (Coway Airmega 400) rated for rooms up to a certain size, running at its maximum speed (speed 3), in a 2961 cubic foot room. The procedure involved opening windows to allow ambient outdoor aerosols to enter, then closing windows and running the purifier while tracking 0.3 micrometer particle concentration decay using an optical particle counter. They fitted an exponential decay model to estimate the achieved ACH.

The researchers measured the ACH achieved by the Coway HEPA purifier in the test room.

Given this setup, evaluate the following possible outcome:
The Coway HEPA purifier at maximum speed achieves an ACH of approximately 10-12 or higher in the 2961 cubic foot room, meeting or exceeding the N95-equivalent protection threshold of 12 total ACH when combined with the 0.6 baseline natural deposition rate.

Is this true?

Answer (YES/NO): NO